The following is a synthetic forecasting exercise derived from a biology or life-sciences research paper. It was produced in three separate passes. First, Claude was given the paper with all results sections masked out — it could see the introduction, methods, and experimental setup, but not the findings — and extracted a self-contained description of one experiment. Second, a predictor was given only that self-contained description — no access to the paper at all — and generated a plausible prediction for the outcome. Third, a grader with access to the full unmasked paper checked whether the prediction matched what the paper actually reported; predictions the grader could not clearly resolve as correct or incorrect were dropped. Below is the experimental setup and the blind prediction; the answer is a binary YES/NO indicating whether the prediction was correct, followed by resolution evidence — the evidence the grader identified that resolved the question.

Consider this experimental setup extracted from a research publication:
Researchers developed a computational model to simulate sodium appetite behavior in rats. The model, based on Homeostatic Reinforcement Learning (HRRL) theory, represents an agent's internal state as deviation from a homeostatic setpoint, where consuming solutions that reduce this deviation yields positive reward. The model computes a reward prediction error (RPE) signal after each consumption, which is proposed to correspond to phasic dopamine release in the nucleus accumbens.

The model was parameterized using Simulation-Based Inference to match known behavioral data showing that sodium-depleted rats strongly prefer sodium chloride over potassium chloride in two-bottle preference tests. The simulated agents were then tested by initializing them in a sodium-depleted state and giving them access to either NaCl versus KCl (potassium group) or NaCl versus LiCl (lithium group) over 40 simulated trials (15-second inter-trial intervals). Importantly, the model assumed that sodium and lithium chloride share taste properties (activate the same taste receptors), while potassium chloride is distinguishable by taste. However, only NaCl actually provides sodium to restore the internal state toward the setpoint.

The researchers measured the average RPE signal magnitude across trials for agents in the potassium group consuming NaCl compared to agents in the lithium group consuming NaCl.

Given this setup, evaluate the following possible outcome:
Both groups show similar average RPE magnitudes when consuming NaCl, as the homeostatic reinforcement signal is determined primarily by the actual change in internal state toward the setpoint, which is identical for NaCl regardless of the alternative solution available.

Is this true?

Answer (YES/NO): NO